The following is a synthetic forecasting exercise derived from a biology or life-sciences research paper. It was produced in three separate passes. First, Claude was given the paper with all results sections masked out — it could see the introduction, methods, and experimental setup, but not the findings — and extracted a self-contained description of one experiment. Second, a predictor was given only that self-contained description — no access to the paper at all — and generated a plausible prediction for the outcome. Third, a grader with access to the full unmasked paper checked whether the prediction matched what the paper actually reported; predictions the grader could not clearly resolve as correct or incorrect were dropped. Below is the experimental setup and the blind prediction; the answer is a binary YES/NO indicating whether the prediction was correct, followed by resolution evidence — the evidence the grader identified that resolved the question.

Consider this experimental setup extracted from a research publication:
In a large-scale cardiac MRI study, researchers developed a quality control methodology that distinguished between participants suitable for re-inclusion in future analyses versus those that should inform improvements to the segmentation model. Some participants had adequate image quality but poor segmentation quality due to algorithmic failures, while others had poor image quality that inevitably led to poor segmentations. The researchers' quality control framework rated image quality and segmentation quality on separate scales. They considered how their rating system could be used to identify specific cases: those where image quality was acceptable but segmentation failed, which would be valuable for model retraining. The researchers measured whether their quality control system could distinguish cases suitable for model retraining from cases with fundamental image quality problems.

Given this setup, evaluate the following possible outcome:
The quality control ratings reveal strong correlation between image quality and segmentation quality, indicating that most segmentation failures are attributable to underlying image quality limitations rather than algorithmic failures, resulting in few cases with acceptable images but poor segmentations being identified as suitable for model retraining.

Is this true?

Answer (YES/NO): NO